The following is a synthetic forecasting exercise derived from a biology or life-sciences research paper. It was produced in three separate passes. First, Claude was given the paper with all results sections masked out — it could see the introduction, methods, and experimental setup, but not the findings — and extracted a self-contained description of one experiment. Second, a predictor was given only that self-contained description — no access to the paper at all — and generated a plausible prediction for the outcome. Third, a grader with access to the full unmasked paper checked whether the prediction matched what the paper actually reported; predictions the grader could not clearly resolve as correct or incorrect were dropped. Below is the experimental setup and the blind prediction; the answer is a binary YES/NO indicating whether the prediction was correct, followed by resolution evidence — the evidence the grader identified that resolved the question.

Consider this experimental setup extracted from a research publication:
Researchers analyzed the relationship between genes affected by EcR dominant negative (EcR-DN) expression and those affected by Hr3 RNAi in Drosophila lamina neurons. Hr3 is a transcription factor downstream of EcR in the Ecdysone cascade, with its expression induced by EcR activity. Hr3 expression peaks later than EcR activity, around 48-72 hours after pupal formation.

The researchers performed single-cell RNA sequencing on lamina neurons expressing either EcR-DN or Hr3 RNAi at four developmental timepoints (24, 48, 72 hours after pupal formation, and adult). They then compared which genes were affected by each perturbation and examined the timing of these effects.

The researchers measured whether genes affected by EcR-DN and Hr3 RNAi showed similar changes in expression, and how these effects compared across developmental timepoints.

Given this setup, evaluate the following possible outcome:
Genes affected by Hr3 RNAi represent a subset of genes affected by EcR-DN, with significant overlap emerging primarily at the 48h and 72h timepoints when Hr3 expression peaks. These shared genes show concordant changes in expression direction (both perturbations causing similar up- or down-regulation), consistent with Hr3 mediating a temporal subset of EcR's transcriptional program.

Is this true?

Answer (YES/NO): YES